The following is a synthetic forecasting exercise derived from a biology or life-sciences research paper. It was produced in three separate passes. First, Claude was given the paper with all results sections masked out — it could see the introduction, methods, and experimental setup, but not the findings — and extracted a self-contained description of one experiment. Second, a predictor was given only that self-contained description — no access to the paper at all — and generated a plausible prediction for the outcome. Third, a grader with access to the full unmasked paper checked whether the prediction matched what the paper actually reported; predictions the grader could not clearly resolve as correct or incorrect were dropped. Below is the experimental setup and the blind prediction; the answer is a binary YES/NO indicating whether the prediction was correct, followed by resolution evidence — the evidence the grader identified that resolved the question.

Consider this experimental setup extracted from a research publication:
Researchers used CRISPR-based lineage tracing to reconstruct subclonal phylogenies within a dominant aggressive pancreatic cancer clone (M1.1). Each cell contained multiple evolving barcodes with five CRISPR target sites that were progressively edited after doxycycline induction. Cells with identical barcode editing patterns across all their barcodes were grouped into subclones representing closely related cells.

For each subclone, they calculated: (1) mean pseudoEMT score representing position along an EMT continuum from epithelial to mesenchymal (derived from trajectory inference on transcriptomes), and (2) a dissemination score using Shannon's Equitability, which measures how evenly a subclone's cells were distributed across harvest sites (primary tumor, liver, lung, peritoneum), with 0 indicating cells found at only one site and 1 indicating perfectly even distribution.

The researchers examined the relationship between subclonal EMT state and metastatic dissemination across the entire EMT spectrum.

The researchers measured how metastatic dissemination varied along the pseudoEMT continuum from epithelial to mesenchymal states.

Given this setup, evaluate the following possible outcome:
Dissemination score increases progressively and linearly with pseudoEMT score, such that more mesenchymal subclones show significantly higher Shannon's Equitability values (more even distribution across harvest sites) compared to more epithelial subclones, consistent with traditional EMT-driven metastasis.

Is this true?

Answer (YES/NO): NO